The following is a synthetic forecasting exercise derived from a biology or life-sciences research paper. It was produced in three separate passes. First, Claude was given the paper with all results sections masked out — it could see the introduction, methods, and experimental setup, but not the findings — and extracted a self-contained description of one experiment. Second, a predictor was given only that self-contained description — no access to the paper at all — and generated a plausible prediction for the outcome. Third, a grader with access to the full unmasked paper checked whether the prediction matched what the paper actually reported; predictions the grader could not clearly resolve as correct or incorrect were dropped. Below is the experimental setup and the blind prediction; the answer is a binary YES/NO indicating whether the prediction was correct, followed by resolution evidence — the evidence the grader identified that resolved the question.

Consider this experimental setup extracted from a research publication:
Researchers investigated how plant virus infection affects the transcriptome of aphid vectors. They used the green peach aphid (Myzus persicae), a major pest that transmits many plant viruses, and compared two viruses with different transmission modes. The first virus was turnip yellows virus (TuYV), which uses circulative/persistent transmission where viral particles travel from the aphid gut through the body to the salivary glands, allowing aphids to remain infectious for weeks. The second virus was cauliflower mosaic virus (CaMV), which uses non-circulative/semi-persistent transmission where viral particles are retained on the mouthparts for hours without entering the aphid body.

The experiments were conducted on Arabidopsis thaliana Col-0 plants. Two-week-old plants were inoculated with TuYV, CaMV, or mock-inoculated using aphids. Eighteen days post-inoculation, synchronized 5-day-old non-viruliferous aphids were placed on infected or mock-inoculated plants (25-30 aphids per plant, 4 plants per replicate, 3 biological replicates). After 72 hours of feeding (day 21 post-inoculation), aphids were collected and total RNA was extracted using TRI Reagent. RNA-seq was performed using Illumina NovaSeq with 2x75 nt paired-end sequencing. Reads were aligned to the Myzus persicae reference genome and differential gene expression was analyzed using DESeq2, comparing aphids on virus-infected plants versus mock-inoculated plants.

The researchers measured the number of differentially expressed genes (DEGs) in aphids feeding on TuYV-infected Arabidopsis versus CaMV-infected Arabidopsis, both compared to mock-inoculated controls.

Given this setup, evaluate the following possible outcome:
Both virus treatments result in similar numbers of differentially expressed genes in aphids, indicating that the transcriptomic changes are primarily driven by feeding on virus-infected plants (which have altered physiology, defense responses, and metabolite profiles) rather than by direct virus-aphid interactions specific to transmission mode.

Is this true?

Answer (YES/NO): YES